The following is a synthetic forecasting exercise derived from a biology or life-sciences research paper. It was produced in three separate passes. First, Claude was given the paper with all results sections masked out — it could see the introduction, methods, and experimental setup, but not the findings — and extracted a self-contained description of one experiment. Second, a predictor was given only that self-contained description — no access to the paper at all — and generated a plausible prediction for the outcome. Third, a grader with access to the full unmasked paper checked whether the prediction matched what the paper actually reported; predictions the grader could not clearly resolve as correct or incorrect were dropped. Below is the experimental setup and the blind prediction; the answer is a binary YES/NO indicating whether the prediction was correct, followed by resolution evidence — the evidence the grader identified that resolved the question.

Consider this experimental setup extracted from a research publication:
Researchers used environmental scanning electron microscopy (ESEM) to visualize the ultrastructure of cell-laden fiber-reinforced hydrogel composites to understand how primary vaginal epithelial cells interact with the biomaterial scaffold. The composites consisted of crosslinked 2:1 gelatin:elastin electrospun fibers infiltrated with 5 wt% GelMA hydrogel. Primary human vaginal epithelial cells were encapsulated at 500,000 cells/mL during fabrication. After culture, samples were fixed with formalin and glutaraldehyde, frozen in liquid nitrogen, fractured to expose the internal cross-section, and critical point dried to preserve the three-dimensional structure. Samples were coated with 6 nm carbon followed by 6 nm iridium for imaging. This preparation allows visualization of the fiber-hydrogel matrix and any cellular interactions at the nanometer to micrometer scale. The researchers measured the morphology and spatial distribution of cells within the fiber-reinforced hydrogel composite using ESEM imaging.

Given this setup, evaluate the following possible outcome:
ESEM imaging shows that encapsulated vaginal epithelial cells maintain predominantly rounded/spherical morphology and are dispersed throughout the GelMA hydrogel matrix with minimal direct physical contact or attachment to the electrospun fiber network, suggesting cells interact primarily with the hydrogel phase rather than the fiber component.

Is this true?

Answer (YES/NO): NO